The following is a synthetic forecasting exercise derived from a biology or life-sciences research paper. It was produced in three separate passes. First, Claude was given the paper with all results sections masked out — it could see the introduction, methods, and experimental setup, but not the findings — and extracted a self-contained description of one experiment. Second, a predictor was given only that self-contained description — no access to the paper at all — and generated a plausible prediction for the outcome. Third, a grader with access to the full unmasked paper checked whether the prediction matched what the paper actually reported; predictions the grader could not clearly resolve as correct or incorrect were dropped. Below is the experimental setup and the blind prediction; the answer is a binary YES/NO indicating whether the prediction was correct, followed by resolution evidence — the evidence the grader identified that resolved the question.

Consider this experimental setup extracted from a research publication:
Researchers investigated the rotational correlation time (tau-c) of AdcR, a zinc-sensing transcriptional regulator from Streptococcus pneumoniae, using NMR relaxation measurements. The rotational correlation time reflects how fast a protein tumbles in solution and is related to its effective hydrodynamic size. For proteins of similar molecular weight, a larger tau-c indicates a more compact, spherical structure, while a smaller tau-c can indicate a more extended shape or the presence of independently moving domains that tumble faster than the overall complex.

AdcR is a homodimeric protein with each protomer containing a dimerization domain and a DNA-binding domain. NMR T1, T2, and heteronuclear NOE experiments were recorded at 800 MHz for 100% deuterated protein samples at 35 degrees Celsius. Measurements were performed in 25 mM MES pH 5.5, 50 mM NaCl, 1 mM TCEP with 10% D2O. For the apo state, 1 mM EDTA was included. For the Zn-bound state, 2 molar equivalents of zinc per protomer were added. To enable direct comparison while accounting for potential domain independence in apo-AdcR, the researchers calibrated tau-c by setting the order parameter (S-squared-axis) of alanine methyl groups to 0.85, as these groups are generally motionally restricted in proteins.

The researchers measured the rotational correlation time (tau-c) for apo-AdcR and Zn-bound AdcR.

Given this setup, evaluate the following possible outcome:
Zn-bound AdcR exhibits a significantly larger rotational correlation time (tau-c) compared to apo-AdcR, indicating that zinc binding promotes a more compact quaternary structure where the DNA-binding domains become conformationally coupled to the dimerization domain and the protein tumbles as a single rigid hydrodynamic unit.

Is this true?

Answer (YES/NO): YES